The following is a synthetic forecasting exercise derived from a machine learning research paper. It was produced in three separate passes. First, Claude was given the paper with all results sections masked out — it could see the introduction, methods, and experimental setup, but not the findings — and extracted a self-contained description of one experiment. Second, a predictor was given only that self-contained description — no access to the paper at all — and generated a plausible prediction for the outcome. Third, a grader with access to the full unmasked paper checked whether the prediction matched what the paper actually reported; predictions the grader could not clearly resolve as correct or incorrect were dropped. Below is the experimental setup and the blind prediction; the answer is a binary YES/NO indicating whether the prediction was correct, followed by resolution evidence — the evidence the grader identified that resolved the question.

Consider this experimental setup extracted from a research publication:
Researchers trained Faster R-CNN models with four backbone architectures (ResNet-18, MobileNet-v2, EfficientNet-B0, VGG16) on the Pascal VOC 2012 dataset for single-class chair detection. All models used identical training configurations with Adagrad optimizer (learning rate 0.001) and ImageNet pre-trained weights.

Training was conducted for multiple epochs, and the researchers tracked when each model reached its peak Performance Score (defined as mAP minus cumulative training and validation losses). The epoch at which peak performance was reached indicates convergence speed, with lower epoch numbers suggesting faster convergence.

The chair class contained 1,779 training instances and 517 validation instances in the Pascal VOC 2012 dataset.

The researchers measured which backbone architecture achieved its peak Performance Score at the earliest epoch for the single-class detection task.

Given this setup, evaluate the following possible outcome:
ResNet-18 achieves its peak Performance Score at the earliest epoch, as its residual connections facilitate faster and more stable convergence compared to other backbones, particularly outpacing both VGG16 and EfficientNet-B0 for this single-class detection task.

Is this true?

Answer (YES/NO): YES